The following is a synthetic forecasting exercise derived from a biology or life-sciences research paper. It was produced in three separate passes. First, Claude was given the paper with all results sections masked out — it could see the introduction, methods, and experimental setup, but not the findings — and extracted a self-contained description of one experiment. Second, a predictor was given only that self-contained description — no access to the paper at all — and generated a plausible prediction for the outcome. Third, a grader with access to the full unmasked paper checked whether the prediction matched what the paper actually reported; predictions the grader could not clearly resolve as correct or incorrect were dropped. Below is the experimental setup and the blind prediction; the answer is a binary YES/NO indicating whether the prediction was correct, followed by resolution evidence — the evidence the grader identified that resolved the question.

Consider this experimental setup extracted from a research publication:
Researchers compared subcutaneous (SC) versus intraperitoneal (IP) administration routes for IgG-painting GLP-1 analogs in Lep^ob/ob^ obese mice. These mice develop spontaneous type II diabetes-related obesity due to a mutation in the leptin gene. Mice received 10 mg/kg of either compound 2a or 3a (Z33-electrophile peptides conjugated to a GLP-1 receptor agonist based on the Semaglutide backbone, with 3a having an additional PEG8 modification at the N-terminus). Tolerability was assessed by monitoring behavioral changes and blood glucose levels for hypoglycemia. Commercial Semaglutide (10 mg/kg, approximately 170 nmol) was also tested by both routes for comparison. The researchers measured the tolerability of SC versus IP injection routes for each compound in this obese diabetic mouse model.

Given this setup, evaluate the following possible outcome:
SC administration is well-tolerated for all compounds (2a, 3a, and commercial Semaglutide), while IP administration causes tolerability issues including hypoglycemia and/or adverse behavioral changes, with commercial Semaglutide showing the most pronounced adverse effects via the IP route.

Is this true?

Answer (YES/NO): NO